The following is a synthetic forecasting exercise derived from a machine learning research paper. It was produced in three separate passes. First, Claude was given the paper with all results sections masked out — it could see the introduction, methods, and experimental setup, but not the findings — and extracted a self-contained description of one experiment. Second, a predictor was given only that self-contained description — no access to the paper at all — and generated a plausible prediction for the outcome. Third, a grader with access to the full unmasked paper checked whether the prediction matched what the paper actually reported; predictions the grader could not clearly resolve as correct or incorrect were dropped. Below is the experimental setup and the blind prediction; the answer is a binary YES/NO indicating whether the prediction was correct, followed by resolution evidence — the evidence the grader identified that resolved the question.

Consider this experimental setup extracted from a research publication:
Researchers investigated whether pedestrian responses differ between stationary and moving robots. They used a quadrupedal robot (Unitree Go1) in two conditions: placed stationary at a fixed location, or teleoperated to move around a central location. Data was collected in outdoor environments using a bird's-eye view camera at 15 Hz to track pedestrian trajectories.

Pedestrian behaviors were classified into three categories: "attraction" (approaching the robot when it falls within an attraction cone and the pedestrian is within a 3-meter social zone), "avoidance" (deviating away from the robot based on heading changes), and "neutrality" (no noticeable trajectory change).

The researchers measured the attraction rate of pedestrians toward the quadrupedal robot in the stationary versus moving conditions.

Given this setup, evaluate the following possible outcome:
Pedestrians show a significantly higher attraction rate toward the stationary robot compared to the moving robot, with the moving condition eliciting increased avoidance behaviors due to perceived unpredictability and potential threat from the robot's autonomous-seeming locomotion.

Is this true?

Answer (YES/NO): NO